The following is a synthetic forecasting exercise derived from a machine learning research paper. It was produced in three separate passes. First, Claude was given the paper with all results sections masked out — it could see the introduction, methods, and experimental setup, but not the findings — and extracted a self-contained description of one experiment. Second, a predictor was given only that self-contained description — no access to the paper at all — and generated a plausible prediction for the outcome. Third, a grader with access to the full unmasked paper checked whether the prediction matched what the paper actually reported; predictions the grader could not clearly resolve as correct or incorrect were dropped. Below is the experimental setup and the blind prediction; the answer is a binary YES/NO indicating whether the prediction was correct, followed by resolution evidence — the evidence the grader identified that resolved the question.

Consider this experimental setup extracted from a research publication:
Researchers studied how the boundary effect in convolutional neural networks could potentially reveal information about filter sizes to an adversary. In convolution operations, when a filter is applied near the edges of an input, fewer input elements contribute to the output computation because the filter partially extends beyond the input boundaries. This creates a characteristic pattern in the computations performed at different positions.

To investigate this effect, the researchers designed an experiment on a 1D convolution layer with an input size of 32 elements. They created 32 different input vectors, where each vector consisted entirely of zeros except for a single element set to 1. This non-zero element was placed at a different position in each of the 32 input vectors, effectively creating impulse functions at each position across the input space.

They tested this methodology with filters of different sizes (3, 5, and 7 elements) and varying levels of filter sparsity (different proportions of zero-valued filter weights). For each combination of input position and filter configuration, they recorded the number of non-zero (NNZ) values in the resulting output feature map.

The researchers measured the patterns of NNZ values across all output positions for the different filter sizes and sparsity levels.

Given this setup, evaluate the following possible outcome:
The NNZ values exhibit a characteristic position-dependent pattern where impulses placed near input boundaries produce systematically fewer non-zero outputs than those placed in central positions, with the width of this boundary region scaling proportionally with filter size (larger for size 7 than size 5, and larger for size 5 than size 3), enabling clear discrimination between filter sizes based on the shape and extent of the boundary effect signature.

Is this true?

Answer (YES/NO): YES